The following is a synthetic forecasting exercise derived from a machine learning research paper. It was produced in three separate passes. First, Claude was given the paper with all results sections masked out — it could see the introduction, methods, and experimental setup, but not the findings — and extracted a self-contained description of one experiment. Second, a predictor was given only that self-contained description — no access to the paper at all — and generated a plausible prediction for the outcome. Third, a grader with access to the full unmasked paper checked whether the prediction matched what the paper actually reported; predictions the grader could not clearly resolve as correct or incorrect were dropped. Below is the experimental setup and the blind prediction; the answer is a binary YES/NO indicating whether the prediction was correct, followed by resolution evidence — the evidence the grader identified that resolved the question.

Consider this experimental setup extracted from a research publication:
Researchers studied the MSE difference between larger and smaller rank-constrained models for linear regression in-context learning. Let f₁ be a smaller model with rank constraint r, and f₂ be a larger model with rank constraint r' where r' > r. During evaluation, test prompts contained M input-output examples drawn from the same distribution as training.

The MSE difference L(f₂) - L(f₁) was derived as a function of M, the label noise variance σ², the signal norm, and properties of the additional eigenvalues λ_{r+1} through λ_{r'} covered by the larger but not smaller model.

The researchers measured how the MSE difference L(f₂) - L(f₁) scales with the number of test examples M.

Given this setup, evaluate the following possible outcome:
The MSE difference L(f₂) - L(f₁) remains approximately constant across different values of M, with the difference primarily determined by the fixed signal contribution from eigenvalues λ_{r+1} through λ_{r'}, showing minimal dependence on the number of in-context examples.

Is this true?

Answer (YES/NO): NO